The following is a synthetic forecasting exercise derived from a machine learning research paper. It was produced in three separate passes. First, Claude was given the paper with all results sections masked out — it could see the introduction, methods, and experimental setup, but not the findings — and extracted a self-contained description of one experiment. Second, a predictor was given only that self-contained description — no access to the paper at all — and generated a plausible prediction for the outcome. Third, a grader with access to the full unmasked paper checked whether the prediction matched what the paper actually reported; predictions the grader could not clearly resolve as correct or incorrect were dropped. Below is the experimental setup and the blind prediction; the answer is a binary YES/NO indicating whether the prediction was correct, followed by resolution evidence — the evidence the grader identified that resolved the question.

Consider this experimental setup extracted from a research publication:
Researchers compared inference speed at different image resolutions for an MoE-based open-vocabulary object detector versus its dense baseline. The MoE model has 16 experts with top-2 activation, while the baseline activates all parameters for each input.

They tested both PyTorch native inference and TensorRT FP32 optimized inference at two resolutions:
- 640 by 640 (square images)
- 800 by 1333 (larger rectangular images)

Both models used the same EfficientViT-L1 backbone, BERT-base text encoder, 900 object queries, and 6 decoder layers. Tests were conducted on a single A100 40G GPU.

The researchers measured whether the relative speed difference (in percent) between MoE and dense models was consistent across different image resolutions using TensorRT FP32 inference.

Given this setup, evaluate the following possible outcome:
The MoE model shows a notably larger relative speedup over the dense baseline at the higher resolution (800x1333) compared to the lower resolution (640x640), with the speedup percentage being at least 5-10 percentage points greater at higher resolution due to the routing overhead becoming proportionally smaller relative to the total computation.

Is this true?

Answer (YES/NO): NO